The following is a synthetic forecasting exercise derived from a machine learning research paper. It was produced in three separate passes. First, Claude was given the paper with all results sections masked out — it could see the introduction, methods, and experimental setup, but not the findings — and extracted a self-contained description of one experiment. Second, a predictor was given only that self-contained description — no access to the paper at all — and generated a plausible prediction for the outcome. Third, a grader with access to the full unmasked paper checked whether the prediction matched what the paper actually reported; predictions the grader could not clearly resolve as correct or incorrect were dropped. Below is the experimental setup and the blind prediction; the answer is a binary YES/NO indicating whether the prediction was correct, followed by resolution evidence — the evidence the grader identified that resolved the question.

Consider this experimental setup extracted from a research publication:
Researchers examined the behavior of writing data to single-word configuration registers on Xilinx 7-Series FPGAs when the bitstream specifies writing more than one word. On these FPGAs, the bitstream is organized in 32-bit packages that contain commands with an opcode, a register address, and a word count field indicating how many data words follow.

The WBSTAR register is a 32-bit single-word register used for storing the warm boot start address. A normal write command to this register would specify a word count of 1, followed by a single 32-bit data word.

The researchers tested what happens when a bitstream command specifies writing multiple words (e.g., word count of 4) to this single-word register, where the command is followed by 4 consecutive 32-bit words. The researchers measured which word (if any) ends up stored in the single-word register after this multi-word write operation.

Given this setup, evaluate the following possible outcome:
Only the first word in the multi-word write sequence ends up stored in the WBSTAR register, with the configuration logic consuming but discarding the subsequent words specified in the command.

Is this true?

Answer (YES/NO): NO